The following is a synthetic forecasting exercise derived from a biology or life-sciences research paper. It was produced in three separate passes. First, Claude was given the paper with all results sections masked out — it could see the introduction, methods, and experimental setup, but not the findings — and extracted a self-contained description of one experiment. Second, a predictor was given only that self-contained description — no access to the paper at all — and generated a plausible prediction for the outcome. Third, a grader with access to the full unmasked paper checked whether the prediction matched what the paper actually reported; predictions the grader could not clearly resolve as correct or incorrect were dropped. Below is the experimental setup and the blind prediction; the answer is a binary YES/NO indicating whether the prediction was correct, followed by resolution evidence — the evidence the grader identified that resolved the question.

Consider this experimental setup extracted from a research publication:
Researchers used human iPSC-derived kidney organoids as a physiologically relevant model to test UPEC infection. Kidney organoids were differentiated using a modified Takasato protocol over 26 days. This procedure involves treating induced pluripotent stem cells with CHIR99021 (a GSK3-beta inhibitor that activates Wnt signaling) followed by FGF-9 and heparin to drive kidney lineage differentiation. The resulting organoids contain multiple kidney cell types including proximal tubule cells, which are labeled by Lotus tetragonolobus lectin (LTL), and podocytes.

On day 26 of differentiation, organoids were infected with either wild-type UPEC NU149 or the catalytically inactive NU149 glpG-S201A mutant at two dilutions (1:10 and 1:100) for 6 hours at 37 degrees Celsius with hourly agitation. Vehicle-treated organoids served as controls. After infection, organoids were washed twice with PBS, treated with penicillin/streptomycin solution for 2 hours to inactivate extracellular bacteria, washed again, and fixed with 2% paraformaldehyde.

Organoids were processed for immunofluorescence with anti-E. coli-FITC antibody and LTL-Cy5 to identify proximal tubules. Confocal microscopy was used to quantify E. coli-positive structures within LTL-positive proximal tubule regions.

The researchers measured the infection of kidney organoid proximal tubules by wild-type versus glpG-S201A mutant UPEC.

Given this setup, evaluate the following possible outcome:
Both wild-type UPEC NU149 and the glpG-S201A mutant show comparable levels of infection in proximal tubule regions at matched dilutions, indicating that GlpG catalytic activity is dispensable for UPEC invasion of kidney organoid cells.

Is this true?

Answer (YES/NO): NO